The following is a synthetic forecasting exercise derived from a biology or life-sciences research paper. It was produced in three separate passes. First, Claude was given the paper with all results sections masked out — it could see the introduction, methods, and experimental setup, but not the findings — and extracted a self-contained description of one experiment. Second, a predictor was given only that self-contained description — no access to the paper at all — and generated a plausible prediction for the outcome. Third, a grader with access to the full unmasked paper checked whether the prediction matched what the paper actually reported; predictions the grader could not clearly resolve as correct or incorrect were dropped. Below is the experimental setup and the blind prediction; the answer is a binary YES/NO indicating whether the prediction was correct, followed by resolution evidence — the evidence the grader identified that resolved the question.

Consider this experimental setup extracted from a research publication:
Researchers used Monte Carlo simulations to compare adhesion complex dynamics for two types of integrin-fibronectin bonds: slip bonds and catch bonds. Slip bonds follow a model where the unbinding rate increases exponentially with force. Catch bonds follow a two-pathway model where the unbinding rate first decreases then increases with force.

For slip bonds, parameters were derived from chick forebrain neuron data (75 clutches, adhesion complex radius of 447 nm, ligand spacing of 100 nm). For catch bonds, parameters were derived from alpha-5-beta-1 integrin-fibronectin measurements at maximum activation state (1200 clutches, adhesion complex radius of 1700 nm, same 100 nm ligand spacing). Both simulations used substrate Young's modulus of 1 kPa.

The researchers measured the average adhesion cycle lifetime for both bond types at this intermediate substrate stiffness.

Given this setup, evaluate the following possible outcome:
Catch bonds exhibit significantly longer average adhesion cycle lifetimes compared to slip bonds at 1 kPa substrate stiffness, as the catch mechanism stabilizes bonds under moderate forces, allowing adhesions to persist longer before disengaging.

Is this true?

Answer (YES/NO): NO